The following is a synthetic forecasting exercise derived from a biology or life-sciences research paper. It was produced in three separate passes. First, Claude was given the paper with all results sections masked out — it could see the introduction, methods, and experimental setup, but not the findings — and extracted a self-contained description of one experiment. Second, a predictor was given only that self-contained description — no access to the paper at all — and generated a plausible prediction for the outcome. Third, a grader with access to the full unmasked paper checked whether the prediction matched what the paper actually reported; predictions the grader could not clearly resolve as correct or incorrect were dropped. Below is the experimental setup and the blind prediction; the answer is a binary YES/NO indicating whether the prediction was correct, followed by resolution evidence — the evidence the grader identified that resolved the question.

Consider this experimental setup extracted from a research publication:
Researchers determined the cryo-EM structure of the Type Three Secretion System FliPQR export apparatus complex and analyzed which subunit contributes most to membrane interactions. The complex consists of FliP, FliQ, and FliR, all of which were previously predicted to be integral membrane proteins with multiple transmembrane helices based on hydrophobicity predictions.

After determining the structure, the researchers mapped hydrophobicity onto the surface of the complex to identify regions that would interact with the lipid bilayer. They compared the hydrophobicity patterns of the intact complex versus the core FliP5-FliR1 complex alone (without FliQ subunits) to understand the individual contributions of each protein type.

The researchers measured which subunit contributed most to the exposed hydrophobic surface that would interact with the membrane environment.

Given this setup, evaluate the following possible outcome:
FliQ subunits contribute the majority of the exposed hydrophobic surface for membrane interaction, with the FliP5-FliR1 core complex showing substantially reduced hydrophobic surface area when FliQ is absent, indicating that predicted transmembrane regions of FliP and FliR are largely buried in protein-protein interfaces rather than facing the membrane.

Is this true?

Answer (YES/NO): YES